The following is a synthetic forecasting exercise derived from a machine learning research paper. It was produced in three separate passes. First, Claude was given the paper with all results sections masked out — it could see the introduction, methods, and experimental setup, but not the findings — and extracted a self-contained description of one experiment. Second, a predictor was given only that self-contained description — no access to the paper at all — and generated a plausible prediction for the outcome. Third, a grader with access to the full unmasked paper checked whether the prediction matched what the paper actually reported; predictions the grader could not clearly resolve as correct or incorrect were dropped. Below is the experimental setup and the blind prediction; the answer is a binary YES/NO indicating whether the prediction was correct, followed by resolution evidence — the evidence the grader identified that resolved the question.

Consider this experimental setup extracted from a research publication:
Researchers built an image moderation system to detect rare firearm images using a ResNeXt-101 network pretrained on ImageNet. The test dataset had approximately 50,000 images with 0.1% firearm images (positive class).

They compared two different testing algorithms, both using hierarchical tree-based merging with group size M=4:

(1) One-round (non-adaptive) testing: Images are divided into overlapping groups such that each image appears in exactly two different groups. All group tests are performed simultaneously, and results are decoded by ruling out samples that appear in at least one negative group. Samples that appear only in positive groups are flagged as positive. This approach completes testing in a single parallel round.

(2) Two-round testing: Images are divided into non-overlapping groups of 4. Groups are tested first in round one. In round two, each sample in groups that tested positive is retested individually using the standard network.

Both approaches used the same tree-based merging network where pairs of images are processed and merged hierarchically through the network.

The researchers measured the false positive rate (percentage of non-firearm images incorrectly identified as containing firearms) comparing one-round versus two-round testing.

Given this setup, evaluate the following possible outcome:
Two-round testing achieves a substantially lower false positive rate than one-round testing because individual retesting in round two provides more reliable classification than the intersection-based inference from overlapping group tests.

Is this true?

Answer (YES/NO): YES